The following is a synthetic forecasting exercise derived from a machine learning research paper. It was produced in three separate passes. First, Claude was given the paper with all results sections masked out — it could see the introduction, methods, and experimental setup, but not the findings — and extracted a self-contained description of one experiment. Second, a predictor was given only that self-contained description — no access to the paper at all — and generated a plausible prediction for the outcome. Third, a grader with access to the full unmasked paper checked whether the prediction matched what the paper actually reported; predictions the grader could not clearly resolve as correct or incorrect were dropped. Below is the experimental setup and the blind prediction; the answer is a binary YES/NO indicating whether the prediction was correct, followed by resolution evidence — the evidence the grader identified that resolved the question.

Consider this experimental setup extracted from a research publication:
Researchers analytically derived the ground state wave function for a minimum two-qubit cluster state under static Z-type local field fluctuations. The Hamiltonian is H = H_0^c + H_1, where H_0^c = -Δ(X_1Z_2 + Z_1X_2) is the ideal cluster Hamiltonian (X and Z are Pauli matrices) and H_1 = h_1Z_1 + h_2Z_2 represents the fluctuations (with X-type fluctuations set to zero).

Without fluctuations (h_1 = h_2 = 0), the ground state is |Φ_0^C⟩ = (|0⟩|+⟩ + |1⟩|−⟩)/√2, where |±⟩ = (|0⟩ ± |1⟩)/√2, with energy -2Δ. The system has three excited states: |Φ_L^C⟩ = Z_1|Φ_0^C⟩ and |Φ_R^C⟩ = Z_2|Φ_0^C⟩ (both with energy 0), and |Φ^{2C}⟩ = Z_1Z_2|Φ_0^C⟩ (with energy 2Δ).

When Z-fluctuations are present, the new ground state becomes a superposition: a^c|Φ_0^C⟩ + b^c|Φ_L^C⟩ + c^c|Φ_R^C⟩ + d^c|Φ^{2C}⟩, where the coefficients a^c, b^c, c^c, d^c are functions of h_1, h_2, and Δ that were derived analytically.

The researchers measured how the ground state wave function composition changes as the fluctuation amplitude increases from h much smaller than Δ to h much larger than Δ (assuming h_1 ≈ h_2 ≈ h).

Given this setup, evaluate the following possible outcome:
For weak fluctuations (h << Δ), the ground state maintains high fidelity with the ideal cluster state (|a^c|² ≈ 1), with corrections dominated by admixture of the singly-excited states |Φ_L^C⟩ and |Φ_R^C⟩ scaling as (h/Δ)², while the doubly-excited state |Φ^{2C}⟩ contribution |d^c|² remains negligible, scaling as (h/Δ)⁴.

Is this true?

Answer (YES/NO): YES